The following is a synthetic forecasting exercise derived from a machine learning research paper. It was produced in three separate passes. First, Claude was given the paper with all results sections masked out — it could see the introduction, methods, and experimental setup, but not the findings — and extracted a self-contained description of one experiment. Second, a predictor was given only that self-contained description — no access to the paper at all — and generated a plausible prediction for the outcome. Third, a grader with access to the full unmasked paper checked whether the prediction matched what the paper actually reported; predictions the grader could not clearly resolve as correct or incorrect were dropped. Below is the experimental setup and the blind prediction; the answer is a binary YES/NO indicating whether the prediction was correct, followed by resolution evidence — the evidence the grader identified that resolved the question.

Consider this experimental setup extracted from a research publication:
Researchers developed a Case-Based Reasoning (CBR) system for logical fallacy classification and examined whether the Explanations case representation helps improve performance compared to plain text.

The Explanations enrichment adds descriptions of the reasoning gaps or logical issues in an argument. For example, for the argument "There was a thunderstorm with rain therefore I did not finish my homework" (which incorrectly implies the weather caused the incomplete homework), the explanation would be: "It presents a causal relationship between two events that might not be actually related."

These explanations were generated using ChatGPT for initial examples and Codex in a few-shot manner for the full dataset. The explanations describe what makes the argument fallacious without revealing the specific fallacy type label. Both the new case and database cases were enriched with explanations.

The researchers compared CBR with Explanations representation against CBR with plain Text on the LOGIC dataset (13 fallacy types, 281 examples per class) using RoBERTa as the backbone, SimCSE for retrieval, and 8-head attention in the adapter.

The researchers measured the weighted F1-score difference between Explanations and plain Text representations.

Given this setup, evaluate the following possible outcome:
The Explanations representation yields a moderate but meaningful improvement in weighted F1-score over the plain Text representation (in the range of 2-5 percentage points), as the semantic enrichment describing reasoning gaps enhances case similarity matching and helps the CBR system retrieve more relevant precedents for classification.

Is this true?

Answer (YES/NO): NO